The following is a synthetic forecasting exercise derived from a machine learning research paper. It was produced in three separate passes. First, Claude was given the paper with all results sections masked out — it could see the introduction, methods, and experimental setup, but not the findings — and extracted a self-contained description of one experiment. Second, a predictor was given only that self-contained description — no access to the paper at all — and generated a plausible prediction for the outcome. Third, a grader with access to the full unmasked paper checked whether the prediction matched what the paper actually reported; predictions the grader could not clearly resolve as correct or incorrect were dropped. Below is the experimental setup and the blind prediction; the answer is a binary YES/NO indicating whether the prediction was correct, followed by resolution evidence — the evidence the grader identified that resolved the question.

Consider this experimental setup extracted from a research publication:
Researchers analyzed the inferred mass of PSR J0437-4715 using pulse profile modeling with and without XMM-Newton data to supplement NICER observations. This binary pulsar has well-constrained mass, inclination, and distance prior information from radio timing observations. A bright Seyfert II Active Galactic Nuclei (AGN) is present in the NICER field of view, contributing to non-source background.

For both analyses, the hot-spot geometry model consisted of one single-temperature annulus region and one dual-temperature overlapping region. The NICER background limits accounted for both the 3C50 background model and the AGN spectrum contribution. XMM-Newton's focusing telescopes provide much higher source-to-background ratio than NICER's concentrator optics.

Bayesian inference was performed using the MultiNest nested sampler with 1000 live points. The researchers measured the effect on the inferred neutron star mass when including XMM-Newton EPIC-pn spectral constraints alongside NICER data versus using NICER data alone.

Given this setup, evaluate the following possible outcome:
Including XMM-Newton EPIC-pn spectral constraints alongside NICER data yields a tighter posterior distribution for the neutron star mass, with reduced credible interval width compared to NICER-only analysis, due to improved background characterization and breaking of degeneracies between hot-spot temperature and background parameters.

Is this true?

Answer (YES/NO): NO